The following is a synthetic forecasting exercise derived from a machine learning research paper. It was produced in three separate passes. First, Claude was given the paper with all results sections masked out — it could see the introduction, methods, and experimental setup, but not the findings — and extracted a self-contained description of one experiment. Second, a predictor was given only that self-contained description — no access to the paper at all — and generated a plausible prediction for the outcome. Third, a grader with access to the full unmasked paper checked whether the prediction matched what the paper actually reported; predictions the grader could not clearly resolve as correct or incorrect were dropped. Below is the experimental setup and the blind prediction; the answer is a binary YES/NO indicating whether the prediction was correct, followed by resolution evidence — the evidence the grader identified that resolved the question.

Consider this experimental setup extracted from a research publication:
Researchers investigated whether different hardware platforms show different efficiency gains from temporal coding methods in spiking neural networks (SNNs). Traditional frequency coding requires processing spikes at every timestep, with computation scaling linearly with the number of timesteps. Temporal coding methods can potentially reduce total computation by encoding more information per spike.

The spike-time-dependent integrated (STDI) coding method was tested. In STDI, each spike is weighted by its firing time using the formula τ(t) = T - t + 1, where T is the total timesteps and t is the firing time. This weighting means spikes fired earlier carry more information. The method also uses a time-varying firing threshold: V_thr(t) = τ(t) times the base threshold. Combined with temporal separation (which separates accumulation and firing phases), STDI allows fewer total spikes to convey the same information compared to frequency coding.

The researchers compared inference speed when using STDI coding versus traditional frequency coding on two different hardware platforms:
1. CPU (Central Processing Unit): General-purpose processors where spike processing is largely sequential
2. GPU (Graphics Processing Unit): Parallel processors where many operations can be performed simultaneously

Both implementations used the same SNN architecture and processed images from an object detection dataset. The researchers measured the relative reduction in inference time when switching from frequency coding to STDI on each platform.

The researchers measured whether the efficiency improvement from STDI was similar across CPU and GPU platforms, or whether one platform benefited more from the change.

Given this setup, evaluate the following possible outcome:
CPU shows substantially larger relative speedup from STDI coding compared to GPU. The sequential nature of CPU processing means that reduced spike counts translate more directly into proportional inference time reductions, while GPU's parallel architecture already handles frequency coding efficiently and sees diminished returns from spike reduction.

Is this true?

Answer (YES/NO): YES